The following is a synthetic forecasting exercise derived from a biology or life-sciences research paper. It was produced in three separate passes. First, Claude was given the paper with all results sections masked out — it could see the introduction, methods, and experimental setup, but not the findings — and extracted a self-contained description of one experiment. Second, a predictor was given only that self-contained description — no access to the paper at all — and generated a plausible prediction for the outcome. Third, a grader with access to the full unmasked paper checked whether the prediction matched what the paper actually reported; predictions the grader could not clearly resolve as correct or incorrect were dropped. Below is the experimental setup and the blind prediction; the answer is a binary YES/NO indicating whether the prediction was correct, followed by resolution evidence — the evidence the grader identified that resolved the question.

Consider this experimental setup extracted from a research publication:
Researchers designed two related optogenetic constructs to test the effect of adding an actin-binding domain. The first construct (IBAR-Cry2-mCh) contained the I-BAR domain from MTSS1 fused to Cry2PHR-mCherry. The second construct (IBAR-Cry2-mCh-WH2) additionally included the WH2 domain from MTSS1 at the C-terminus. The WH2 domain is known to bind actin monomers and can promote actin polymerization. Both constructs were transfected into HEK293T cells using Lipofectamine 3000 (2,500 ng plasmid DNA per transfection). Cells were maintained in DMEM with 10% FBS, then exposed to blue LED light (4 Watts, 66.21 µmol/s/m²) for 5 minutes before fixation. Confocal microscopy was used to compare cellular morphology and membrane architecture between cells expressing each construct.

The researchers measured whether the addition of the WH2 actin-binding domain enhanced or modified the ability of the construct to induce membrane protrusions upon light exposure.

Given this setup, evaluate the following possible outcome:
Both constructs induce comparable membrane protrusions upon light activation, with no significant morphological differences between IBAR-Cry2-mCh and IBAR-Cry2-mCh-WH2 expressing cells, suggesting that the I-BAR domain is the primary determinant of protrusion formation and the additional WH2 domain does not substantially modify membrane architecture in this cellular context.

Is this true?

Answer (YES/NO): NO